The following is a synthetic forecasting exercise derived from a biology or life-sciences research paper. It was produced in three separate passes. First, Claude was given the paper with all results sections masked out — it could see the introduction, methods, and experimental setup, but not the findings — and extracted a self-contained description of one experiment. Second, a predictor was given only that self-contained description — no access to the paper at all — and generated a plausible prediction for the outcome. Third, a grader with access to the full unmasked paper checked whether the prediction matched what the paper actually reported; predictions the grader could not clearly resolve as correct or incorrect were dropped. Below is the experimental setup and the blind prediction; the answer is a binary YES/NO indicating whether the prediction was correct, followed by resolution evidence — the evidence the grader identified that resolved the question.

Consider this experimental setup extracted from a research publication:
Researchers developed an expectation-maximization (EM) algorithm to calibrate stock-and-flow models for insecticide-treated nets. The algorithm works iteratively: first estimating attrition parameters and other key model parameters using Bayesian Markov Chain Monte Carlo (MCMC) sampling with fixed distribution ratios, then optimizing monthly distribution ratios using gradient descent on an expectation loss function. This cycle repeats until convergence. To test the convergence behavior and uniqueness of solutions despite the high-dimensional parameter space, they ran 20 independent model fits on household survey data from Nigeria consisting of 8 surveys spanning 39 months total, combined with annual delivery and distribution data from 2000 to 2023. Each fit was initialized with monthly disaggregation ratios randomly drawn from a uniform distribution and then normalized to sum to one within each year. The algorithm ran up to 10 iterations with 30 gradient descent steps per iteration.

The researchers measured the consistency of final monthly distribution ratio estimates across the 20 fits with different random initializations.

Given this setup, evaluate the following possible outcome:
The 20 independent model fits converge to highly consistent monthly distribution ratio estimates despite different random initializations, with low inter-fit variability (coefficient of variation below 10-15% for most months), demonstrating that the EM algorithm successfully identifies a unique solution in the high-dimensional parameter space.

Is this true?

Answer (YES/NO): NO